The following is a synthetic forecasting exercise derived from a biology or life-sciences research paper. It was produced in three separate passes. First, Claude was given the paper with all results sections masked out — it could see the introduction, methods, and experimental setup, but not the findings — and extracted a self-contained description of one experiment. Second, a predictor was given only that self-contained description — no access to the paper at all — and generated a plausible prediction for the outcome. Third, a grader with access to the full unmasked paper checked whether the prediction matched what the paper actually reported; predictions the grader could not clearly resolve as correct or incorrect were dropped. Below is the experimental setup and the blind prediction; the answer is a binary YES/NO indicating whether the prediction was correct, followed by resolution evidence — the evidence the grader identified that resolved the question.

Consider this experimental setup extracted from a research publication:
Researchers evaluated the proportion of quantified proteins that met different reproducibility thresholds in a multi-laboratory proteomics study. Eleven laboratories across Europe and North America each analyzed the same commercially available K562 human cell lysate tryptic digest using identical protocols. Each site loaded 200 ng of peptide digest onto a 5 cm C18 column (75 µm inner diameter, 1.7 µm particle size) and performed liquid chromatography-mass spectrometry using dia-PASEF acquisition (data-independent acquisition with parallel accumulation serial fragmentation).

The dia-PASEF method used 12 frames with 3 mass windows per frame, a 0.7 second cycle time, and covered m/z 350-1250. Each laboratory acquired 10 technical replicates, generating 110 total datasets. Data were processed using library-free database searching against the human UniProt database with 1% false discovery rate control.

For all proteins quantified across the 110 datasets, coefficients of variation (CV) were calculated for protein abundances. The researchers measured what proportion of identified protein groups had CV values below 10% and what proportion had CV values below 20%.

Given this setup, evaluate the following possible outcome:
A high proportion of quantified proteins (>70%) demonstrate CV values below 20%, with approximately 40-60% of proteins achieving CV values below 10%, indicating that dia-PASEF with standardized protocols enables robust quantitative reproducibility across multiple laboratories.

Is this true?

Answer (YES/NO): NO